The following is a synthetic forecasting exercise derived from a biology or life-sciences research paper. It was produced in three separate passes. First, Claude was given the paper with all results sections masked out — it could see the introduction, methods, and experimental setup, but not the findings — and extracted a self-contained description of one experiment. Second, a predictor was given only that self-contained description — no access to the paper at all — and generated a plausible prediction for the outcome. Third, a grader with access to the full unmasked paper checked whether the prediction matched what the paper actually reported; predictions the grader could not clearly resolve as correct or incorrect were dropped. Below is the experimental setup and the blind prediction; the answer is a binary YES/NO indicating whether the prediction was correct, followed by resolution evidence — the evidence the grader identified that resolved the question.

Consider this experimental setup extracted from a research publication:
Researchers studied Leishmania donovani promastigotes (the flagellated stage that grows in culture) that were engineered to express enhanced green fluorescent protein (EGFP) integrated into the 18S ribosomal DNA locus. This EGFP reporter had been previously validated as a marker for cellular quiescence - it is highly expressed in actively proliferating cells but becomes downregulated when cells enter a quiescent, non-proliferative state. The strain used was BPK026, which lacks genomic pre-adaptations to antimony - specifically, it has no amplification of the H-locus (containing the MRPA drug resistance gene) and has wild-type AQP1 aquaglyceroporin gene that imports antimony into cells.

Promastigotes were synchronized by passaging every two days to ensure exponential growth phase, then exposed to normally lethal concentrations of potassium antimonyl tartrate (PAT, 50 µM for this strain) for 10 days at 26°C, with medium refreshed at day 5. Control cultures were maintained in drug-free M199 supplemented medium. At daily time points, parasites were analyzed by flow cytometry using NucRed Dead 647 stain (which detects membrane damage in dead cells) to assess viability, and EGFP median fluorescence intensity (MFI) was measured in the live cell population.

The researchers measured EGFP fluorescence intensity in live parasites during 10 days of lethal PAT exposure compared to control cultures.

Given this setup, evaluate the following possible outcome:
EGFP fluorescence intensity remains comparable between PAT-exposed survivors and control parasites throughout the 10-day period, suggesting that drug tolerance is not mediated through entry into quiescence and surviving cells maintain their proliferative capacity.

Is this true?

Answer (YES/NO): NO